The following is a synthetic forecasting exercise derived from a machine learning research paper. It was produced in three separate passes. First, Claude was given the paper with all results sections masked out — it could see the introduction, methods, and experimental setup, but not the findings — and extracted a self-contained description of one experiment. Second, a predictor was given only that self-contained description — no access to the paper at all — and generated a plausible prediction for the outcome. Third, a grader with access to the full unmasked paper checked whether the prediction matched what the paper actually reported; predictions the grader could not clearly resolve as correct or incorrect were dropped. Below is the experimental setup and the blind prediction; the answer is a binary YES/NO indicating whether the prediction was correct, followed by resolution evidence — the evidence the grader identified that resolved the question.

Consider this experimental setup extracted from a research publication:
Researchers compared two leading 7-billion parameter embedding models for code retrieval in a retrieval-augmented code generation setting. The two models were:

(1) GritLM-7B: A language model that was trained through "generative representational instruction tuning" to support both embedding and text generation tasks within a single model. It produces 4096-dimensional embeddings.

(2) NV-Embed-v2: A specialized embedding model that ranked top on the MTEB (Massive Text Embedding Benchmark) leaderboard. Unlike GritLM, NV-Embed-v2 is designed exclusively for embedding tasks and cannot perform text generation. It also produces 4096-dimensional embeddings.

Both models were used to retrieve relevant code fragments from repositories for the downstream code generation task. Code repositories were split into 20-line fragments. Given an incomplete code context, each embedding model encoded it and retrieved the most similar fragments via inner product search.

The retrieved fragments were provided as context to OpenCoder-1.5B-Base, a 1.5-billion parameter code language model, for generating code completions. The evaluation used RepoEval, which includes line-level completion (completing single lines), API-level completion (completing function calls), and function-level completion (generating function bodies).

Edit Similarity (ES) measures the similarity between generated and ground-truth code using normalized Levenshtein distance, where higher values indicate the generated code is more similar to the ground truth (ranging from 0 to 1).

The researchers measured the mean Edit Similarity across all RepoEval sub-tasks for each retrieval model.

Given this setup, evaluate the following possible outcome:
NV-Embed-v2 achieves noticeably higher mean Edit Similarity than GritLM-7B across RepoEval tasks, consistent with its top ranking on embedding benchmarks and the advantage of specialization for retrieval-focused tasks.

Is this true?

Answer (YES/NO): NO